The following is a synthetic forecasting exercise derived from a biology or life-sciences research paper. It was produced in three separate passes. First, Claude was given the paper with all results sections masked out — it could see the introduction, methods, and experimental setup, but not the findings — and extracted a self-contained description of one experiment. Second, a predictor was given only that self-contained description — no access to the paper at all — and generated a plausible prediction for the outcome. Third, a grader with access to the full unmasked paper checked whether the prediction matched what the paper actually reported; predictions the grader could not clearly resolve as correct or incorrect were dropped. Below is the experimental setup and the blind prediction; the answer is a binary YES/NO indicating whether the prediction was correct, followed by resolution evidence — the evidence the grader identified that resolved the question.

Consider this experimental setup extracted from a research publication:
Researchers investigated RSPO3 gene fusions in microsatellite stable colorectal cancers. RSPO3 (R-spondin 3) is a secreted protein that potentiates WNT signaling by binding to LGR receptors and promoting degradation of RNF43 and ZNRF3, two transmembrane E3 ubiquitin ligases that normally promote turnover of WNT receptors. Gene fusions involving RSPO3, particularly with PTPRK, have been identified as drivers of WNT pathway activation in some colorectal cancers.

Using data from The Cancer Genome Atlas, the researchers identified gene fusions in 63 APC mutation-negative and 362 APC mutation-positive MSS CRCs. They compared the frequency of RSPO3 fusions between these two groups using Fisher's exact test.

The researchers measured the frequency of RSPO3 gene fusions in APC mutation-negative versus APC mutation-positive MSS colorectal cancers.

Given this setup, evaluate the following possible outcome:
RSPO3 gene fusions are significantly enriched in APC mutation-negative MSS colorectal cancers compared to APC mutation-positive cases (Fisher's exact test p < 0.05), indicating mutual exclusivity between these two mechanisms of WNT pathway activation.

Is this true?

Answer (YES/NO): YES